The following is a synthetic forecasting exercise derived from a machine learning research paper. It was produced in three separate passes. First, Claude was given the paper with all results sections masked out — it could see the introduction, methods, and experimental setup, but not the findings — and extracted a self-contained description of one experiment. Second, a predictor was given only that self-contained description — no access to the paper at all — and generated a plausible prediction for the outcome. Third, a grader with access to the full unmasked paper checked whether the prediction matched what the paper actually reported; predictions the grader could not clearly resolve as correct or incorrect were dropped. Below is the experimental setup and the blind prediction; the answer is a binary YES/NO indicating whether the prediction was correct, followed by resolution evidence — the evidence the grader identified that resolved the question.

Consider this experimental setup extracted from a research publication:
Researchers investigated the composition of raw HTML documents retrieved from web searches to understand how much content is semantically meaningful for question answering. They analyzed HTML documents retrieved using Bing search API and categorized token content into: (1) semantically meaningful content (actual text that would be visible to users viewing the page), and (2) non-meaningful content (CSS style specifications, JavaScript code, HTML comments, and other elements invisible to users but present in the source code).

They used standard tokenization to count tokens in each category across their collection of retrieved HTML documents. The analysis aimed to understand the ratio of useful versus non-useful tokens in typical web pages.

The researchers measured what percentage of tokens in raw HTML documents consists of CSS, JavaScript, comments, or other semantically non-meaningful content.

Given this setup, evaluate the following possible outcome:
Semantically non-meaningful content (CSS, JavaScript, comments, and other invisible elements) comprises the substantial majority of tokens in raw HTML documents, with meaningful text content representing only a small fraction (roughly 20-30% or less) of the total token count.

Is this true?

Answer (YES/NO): NO